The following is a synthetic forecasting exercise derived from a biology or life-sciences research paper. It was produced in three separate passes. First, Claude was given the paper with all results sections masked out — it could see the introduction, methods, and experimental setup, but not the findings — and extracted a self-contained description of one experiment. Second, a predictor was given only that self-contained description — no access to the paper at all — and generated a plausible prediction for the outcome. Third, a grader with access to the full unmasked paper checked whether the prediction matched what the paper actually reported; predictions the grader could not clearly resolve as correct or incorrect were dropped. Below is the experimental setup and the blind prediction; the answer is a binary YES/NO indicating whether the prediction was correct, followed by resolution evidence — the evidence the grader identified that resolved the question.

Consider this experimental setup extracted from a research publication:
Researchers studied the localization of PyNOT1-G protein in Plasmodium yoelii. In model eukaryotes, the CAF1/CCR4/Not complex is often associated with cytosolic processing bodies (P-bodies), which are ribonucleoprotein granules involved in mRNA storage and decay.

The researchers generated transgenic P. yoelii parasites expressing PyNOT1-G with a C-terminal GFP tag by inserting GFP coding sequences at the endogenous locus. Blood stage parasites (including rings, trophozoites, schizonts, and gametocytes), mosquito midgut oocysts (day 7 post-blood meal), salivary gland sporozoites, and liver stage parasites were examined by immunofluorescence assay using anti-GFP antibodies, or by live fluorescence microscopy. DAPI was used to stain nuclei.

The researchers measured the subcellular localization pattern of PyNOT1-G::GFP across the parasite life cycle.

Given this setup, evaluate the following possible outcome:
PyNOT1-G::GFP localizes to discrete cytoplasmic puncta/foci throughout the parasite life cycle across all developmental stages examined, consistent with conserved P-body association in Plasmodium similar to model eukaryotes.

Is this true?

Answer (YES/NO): NO